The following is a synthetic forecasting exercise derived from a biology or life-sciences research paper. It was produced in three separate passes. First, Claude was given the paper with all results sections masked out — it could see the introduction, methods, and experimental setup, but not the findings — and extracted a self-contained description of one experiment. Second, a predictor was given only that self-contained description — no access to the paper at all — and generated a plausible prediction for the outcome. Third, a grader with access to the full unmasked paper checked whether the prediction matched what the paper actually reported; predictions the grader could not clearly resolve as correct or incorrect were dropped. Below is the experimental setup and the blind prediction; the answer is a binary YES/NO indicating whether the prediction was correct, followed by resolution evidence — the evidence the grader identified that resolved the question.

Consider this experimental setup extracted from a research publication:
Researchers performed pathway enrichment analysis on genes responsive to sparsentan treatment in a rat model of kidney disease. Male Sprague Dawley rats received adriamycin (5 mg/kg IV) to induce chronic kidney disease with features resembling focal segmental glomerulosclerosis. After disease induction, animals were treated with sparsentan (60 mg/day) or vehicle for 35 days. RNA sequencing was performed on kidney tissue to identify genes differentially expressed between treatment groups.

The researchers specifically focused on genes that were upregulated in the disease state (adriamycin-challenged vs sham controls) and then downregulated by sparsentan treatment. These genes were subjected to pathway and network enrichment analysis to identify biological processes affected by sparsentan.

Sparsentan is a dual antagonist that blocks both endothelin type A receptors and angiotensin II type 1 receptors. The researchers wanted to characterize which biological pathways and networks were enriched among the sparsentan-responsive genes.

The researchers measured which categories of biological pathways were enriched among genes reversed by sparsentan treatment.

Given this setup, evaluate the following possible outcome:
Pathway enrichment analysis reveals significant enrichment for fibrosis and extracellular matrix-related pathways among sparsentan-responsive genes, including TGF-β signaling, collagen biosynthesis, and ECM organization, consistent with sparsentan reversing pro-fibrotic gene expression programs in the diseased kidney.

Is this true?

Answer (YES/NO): NO